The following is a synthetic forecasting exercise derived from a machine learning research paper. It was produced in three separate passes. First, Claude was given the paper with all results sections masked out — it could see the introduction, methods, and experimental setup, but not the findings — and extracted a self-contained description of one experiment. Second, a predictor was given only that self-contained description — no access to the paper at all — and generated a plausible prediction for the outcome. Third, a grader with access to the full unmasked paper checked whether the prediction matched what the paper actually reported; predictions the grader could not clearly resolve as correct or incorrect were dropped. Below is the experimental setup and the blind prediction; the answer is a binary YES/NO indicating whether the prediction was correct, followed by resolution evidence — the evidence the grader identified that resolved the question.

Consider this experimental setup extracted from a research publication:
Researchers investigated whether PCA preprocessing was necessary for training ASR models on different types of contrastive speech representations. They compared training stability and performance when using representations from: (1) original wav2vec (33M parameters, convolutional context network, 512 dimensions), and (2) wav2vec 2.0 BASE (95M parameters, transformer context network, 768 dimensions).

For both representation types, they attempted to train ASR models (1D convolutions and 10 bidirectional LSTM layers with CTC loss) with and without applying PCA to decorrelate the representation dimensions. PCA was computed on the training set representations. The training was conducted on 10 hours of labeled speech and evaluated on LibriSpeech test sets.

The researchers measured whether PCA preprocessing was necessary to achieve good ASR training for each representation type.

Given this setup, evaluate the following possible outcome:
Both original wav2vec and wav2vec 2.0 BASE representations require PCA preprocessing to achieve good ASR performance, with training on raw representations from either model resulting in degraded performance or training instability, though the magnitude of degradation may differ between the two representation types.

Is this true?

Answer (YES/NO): NO